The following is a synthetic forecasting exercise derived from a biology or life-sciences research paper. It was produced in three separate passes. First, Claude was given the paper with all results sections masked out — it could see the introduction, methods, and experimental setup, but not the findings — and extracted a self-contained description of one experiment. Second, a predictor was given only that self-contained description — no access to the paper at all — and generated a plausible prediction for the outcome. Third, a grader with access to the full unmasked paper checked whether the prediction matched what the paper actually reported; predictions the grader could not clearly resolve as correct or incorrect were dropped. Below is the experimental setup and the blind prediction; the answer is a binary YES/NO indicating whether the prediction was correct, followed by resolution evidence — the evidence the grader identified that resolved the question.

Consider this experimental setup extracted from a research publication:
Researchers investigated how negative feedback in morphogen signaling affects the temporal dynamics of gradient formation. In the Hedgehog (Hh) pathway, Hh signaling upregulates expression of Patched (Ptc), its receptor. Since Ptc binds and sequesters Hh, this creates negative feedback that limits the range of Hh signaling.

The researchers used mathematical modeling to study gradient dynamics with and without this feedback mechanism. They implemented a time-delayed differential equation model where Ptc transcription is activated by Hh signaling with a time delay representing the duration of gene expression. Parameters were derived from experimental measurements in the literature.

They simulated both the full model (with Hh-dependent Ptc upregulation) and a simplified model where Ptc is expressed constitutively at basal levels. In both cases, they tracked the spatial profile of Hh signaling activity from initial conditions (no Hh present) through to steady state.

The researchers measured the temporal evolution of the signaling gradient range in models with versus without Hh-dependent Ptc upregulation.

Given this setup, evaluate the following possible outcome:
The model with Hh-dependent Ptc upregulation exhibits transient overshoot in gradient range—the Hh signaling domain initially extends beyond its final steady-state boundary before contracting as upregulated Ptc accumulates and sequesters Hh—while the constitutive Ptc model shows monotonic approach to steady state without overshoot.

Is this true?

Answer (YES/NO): YES